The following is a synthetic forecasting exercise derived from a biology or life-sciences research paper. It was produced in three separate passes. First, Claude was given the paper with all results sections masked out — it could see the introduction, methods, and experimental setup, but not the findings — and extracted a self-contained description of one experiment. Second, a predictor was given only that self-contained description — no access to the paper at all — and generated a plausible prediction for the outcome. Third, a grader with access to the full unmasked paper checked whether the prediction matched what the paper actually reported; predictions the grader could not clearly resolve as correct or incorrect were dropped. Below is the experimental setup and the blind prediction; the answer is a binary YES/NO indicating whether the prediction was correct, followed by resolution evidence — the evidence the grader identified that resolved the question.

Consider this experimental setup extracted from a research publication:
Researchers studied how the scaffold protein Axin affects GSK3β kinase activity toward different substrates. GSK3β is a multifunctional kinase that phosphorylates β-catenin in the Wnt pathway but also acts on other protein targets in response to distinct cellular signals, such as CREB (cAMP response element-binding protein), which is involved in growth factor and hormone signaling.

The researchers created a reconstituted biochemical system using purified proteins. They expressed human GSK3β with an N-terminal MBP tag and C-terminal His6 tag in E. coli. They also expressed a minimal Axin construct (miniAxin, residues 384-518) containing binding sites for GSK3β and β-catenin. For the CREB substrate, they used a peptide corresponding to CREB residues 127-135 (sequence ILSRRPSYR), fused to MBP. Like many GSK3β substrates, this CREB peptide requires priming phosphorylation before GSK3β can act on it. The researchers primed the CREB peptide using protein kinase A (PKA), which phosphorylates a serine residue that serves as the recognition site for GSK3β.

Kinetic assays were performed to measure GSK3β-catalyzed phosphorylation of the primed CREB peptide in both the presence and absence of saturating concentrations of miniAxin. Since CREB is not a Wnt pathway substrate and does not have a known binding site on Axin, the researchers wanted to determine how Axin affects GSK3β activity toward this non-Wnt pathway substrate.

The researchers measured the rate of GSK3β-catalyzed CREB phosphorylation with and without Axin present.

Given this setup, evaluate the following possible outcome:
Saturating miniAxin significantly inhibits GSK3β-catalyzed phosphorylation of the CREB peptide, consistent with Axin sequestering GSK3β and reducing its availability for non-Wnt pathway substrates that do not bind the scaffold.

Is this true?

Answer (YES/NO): YES